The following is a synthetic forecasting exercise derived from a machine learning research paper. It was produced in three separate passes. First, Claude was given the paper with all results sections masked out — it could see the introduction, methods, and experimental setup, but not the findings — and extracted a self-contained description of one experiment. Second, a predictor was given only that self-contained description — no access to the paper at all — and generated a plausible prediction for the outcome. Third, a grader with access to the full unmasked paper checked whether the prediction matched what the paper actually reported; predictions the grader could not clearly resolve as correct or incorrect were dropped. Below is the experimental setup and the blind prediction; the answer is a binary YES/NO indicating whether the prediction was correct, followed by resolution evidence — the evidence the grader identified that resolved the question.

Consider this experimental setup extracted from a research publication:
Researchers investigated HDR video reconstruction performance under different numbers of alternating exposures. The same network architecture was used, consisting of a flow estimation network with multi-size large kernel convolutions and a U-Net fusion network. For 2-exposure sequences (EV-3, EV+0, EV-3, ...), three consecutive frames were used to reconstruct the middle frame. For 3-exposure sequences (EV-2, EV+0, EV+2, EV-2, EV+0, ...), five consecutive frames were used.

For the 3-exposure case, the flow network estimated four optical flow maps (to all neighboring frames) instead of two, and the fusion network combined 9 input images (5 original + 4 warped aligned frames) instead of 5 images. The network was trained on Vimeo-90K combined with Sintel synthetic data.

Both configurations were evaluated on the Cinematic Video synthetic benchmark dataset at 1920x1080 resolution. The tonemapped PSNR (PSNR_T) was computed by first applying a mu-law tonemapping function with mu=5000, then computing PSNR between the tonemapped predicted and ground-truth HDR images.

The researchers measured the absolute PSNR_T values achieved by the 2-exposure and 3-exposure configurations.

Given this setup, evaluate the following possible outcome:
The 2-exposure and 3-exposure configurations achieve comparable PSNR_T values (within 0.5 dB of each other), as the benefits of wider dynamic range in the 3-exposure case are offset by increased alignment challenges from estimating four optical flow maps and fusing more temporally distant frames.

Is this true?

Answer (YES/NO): NO